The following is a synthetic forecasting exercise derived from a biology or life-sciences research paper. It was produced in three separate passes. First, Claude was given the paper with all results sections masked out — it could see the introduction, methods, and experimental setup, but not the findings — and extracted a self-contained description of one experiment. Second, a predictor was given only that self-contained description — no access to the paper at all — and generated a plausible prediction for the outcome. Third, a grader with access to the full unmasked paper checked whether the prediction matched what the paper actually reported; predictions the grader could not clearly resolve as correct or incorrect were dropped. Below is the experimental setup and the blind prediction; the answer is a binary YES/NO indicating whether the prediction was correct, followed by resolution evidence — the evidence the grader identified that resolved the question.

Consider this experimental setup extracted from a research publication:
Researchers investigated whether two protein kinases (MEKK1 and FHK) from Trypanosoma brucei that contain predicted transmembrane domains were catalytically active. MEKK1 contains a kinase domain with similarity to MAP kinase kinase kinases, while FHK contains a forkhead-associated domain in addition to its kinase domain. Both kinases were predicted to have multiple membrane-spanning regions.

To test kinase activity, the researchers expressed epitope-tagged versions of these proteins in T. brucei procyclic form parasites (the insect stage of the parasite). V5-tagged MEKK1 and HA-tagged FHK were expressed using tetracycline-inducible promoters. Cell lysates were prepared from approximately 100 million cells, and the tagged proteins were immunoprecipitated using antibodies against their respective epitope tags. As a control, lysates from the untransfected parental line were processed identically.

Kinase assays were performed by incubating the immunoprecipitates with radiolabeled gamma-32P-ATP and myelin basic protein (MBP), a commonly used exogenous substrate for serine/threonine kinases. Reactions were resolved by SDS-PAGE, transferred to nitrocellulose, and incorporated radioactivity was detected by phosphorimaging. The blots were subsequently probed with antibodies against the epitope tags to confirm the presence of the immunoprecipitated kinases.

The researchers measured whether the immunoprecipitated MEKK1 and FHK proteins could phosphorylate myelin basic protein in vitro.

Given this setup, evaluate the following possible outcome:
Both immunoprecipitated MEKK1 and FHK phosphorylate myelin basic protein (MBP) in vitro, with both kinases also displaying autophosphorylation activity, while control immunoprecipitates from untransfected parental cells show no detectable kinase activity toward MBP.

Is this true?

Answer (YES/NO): NO